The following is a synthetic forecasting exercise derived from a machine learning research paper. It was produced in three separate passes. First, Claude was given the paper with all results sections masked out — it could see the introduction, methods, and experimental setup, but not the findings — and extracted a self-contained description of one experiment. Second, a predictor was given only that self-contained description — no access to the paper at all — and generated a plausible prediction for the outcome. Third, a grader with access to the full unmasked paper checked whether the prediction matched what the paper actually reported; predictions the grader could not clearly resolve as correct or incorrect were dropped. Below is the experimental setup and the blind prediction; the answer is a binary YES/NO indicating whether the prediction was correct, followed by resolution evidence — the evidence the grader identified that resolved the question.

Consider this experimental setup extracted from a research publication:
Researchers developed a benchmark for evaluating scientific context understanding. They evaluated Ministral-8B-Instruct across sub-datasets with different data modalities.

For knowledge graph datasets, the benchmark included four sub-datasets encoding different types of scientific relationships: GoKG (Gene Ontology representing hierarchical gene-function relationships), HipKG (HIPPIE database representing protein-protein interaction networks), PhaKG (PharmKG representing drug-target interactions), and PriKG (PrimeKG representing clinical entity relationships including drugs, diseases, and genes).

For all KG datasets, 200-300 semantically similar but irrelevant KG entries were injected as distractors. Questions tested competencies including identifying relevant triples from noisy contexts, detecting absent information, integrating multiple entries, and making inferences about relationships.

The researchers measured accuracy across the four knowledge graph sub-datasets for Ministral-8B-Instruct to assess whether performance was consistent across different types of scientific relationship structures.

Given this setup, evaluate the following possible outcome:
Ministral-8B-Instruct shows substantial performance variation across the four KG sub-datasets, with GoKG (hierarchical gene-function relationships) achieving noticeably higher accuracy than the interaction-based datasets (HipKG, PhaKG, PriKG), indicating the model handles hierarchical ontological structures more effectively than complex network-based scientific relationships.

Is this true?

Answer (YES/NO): NO